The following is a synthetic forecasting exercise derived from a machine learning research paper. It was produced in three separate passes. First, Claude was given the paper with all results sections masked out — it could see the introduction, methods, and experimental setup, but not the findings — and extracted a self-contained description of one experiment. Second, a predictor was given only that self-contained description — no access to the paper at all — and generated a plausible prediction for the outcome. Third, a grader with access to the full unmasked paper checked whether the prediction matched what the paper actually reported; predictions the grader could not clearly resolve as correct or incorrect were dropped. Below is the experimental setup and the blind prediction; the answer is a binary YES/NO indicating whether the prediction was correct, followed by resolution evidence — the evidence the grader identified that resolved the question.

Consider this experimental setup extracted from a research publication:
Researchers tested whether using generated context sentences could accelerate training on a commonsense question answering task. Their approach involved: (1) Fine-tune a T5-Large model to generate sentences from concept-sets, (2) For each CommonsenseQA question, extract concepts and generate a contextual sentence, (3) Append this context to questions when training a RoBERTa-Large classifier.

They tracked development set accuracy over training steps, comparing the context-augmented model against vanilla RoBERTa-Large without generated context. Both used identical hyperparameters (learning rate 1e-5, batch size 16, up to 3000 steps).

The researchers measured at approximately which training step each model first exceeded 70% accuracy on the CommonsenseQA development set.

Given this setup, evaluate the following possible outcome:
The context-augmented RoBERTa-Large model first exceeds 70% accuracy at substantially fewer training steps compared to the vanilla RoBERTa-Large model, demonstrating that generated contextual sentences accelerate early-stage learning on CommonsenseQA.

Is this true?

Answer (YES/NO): YES